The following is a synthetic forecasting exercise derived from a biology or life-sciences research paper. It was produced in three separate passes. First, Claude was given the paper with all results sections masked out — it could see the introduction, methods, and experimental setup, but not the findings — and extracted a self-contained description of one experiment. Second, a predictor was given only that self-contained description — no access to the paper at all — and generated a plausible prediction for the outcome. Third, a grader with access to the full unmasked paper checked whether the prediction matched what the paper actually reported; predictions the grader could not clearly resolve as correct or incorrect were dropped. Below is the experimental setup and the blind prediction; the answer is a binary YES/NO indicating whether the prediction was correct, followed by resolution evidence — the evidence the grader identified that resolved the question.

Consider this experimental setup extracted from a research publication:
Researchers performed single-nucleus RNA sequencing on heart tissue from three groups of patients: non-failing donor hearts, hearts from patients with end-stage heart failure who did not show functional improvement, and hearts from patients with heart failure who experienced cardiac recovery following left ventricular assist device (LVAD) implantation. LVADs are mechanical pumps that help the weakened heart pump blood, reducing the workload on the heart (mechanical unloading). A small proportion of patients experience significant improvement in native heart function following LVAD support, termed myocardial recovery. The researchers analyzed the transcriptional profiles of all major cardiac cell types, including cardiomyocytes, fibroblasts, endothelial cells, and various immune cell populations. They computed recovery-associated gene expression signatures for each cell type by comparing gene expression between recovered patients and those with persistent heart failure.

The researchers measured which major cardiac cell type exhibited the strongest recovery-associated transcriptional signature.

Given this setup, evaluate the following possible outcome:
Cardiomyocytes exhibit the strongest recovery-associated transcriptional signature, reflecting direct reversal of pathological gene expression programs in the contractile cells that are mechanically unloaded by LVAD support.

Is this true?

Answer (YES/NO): NO